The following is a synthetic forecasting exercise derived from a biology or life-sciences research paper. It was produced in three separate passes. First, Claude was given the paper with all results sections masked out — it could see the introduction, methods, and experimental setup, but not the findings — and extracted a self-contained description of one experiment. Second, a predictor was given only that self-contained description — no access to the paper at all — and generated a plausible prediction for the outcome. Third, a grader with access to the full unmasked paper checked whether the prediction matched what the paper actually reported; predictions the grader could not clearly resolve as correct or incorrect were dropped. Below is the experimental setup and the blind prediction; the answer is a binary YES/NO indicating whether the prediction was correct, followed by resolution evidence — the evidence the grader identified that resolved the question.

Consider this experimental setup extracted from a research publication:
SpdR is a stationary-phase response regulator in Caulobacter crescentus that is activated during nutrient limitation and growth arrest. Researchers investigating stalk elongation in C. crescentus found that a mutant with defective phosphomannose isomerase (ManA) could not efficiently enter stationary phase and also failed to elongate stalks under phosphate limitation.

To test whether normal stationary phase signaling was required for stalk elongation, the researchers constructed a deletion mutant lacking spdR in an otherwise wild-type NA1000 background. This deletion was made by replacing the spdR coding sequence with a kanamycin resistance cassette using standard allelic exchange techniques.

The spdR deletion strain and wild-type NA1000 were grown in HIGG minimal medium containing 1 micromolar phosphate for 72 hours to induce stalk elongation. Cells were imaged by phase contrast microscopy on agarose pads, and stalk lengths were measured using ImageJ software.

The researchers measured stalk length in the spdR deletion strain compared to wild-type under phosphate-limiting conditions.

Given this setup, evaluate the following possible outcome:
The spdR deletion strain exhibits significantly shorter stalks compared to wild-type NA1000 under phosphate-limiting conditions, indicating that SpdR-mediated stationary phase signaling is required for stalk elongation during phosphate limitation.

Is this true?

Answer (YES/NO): YES